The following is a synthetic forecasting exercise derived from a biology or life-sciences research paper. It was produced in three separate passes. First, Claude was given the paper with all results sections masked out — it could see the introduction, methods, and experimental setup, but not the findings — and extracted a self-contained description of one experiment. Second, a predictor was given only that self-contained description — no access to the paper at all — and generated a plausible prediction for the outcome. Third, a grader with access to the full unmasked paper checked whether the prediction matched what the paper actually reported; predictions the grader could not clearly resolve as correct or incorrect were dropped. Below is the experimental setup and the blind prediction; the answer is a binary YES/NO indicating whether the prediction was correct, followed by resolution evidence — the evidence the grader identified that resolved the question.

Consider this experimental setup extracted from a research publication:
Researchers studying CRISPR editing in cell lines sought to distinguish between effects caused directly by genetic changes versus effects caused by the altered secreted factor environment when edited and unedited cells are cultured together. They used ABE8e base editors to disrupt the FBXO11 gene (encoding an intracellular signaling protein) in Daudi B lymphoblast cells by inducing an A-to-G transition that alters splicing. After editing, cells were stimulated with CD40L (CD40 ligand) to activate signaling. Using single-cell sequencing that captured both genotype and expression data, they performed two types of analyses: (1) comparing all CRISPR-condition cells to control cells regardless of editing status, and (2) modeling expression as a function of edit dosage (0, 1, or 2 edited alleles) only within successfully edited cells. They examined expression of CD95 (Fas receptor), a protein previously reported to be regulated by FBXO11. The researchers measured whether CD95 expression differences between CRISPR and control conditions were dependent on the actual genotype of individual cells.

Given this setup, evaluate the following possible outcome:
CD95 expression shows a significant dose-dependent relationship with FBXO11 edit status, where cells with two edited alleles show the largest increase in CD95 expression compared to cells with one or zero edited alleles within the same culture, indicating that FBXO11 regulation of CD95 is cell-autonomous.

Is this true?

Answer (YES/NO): NO